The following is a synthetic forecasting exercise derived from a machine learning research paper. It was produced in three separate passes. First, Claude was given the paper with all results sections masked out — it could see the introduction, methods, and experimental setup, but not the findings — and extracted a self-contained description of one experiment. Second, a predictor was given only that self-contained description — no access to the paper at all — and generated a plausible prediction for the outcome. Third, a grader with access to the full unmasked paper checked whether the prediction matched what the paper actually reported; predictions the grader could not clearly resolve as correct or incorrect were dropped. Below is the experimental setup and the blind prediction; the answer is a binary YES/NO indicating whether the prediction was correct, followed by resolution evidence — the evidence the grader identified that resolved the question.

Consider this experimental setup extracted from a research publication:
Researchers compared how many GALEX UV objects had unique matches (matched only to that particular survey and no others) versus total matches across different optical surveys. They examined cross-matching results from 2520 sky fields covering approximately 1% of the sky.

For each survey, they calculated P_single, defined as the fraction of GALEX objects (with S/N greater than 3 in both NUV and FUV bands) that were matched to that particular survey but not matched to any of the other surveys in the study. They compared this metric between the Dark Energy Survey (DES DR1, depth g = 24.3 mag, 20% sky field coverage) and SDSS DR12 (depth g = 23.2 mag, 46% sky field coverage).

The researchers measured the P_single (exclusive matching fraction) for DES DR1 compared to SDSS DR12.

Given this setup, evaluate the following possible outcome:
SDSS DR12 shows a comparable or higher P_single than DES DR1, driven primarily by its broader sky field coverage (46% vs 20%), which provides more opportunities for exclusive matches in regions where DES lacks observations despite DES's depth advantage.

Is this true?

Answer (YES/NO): NO